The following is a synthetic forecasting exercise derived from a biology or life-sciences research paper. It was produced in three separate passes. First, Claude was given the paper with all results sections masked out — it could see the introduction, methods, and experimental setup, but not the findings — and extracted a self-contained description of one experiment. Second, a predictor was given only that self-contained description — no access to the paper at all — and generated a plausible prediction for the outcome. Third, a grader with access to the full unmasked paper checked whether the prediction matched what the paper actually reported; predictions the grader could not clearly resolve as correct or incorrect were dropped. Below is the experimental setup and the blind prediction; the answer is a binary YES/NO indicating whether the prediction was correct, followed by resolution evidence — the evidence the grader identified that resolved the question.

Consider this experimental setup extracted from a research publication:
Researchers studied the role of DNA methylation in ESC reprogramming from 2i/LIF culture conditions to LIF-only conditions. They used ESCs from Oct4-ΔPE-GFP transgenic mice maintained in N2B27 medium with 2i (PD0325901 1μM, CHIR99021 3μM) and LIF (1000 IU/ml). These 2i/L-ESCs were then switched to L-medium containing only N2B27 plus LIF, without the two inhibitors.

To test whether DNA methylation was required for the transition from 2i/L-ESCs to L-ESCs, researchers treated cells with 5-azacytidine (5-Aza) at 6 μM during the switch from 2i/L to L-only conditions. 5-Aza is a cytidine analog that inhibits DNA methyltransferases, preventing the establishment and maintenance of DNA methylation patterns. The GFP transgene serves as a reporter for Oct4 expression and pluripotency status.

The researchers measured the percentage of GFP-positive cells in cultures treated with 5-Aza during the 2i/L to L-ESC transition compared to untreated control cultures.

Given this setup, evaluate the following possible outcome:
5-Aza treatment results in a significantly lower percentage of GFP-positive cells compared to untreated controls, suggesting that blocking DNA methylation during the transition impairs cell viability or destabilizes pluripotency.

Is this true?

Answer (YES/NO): YES